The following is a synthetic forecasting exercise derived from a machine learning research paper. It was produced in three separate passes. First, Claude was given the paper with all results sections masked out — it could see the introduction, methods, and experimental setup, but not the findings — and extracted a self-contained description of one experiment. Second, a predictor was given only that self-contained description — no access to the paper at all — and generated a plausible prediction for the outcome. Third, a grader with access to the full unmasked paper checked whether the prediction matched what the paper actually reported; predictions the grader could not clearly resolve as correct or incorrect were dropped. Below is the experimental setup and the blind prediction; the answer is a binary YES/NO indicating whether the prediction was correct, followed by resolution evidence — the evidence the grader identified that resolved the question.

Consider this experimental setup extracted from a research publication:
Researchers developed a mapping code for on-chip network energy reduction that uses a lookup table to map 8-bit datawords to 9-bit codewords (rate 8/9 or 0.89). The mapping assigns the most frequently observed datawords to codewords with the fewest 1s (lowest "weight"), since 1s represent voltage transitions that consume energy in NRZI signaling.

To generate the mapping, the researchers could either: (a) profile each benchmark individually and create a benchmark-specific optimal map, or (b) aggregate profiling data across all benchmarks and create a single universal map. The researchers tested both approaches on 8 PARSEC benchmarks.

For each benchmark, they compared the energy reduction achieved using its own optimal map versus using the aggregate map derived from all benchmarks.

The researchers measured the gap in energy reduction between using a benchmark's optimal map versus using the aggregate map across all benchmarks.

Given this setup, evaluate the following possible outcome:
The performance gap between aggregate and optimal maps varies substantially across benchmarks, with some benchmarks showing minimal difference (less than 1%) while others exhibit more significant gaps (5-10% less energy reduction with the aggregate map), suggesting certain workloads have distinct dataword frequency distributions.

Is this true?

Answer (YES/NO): NO